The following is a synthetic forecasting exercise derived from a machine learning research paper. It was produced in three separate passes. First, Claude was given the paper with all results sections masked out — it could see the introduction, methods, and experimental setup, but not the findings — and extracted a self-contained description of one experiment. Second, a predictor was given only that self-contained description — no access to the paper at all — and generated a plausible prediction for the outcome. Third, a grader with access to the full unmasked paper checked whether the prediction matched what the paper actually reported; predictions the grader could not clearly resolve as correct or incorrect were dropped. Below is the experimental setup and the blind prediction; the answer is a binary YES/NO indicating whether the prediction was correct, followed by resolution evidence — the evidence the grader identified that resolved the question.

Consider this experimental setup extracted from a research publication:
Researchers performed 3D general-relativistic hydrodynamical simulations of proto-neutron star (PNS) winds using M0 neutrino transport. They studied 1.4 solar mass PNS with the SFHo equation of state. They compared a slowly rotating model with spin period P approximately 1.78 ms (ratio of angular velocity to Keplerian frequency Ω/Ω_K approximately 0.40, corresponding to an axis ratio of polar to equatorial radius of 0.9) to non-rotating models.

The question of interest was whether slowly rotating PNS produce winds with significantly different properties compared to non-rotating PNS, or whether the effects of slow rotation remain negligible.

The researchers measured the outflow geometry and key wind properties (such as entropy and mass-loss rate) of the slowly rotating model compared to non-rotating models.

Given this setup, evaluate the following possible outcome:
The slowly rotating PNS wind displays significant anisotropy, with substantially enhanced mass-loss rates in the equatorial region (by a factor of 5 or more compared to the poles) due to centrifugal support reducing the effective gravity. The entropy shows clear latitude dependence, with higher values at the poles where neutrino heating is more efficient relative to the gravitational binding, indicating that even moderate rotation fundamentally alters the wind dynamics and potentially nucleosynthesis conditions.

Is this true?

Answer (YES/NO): NO